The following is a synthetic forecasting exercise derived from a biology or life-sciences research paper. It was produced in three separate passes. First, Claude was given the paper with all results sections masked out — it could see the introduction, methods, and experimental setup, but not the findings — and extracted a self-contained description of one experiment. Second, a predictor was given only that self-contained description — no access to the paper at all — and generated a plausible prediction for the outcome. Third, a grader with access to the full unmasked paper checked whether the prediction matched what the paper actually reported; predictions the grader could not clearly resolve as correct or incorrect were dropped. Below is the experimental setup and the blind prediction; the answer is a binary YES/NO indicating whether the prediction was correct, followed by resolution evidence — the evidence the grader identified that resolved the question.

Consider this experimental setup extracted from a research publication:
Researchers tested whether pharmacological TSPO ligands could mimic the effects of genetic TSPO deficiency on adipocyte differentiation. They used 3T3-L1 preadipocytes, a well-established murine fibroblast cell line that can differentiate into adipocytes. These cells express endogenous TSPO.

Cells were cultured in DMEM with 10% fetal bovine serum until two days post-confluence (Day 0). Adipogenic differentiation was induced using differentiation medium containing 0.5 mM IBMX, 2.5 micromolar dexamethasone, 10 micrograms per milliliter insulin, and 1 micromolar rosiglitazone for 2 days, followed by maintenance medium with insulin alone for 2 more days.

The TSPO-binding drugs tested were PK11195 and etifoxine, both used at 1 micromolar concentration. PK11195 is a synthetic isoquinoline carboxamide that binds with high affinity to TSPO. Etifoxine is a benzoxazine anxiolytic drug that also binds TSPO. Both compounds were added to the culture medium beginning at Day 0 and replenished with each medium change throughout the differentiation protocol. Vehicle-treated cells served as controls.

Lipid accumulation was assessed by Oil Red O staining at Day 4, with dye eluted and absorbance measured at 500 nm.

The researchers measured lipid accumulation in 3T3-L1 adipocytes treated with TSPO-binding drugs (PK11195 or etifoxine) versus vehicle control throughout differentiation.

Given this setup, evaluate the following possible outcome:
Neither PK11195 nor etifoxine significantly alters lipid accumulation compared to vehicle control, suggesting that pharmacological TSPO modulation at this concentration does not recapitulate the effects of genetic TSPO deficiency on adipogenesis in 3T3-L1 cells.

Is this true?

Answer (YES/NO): NO